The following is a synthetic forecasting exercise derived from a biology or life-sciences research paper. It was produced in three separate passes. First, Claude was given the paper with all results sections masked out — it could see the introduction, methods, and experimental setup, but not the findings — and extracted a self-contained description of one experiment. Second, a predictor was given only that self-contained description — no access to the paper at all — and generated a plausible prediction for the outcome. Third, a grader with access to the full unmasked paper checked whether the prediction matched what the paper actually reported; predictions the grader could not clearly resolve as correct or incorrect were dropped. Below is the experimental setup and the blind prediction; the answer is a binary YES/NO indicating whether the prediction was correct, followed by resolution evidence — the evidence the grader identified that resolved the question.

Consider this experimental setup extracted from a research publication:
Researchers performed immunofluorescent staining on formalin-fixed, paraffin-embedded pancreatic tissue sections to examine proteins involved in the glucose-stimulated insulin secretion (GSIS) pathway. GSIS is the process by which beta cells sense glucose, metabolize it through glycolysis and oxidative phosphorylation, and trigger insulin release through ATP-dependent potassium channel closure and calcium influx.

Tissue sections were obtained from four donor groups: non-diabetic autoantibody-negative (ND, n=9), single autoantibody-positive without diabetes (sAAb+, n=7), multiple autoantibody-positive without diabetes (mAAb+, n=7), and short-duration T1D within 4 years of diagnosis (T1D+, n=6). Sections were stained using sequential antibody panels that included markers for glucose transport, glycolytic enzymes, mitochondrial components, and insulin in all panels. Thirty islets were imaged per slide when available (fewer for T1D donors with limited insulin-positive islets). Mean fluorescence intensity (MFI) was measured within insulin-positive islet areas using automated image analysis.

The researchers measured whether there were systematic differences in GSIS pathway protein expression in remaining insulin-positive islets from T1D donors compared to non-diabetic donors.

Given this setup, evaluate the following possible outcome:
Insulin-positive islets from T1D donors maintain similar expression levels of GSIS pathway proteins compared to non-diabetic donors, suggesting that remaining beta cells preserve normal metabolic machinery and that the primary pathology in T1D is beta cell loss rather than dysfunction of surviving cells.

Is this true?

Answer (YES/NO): NO